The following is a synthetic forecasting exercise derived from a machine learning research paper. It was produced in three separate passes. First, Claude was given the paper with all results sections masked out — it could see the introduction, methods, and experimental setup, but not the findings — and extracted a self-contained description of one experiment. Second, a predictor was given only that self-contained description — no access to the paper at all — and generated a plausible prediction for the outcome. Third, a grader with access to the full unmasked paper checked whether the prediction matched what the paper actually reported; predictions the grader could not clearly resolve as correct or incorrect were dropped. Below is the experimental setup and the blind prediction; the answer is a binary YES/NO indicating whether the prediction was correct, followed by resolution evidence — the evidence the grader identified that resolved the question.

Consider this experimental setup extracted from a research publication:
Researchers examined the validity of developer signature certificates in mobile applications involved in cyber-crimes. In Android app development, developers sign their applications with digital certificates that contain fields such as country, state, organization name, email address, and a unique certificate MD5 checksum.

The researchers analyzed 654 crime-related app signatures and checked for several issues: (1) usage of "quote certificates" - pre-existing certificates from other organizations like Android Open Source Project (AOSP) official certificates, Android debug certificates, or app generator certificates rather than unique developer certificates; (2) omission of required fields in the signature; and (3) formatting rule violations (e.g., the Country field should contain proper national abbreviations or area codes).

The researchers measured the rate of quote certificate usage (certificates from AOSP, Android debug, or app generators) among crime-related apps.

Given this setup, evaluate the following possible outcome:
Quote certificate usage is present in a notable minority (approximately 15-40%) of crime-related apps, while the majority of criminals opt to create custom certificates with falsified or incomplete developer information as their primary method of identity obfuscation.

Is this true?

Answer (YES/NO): NO